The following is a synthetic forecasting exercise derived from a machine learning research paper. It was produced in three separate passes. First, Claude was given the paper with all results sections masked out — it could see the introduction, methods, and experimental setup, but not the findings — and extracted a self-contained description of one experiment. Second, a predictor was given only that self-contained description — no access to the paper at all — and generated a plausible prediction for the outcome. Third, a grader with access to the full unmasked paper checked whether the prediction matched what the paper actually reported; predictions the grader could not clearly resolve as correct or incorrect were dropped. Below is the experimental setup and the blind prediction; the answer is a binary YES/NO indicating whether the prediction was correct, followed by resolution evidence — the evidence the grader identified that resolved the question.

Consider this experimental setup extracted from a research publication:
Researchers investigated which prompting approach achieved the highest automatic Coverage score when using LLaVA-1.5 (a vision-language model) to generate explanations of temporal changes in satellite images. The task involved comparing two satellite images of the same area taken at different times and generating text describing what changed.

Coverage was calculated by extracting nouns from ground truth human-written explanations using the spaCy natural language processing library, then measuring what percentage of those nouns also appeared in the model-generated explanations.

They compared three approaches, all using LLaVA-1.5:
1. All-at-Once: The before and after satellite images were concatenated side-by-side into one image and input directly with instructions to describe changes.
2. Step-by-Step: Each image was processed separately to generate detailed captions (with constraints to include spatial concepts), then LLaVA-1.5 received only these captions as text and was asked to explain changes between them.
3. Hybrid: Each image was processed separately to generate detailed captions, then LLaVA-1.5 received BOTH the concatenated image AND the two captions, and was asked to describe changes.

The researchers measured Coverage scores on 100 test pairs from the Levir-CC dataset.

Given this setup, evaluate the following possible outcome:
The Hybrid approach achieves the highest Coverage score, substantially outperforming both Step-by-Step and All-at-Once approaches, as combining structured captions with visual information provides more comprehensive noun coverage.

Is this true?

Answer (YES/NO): NO